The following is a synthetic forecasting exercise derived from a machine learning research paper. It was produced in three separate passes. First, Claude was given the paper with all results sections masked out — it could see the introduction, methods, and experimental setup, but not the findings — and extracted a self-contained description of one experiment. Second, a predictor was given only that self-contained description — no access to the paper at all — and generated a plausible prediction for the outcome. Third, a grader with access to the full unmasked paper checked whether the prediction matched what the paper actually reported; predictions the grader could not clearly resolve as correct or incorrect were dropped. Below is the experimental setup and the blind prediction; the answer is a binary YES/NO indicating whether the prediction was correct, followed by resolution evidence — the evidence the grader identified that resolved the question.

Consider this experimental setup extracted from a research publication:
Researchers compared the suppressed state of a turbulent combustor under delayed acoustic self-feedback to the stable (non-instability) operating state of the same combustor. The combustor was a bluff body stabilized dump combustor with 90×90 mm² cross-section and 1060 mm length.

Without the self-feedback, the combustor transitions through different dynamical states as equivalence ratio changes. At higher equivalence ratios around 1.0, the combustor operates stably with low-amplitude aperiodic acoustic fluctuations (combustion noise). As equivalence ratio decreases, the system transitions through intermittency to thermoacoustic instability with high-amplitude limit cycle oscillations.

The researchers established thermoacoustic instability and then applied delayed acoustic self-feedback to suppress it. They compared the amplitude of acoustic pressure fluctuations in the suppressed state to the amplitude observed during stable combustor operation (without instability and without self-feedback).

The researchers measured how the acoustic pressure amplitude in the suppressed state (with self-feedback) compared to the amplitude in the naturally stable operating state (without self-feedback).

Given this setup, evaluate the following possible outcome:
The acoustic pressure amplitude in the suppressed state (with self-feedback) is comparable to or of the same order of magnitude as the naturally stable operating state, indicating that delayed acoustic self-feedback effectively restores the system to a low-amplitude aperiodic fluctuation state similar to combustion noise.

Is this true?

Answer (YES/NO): YES